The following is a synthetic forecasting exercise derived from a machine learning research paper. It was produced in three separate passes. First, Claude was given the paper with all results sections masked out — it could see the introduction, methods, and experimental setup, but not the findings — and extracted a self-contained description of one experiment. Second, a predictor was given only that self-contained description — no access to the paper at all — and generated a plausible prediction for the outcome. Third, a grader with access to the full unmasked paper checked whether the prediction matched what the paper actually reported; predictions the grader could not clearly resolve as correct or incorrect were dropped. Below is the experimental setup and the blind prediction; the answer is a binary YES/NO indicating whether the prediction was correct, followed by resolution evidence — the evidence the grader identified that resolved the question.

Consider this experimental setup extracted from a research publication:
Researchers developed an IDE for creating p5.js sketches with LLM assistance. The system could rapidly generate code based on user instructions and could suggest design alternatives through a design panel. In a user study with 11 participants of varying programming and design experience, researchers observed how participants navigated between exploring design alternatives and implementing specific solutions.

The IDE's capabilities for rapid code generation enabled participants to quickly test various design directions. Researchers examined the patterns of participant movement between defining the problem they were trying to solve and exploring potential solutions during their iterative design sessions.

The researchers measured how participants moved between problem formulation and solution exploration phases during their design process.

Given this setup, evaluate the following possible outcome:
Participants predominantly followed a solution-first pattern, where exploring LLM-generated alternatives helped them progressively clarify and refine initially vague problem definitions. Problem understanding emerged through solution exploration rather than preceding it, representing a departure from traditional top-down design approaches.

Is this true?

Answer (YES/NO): NO